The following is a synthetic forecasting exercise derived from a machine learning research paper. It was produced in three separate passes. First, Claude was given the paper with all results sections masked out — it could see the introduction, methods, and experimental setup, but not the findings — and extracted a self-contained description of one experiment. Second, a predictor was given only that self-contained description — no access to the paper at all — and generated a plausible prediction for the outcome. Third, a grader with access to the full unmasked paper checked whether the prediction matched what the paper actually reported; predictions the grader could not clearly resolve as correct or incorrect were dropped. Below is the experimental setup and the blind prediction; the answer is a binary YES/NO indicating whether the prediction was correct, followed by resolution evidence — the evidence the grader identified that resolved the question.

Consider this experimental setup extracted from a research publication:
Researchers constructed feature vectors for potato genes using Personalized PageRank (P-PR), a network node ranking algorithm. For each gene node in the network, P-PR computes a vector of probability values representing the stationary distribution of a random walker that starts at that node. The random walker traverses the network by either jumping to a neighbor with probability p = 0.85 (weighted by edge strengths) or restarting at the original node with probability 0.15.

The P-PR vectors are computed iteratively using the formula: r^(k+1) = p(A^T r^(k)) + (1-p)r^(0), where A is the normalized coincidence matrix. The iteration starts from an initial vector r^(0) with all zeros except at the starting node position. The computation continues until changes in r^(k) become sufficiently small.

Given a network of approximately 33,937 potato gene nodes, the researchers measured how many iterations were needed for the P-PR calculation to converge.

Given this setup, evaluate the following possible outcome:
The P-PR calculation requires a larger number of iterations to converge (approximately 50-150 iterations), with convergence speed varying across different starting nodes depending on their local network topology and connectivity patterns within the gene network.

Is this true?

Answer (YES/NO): NO